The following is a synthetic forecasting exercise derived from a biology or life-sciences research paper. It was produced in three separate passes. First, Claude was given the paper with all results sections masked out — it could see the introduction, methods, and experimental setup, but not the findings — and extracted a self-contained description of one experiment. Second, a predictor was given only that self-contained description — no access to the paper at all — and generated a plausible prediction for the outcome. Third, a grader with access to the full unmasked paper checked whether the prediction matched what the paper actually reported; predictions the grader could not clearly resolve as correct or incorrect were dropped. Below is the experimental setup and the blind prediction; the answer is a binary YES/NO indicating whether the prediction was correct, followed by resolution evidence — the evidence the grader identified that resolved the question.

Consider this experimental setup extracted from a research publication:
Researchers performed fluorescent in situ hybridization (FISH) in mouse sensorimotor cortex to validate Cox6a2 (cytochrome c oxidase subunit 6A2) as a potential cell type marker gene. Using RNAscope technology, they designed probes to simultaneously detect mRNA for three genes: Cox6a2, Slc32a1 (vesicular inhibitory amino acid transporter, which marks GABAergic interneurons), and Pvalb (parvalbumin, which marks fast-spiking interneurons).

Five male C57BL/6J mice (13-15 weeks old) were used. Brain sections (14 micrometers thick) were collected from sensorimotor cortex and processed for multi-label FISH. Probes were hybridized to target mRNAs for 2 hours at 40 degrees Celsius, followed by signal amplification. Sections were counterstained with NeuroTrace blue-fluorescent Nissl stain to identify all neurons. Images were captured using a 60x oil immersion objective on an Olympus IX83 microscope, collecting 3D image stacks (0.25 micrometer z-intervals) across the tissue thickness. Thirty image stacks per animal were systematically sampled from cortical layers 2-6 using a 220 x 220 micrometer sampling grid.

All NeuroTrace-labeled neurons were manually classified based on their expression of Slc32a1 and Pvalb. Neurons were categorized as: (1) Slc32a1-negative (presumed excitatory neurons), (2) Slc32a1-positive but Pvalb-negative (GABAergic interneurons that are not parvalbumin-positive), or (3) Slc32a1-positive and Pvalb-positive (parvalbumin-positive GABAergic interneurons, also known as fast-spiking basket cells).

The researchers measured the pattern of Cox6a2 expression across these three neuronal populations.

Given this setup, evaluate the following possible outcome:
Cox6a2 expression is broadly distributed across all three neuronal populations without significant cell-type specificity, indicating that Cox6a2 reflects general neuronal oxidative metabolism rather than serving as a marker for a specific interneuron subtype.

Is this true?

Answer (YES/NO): NO